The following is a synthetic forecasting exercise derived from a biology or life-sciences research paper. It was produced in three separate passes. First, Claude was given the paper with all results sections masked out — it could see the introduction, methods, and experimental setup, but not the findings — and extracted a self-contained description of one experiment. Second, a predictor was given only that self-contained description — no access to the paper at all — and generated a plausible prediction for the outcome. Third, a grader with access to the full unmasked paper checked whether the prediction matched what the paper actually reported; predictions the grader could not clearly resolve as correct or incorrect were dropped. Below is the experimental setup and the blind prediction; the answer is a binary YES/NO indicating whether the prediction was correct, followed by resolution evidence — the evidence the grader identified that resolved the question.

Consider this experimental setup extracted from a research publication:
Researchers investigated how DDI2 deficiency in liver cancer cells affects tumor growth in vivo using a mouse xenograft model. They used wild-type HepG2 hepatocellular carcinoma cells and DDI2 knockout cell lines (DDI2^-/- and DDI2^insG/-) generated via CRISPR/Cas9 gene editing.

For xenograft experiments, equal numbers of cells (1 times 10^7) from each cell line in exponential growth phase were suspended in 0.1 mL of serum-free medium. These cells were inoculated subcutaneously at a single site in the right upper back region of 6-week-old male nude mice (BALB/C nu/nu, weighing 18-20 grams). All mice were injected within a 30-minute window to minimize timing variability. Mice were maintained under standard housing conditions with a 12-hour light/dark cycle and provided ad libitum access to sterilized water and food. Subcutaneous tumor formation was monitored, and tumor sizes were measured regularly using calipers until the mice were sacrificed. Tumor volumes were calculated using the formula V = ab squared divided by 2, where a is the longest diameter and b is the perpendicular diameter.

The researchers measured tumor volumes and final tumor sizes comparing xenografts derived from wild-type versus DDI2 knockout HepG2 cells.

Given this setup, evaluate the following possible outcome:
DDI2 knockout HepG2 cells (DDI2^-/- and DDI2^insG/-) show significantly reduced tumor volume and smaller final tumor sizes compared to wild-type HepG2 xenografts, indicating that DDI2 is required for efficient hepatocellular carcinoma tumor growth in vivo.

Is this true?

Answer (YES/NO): YES